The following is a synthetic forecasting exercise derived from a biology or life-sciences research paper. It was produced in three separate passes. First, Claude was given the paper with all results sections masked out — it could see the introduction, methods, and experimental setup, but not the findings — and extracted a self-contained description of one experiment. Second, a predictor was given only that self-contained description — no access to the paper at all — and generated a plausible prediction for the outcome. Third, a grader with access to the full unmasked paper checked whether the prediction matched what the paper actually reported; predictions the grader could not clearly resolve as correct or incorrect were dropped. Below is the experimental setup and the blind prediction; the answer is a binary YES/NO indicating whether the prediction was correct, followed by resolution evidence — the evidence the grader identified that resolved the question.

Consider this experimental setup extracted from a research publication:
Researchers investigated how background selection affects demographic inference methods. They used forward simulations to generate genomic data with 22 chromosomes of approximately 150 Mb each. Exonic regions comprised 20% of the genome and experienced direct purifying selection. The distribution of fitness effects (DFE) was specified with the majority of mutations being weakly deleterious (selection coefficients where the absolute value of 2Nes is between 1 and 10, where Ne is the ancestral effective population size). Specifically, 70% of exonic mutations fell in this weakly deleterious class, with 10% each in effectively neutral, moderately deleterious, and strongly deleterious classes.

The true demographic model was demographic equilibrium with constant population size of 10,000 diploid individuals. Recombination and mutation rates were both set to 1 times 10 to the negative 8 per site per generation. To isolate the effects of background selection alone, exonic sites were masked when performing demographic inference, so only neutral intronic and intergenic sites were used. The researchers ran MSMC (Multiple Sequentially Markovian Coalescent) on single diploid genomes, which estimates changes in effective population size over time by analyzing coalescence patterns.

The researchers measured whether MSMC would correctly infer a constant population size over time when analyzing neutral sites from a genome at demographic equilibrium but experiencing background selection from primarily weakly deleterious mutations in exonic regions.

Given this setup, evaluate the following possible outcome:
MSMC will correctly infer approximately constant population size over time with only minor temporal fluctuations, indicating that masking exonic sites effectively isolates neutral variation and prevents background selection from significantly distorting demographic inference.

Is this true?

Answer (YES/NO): NO